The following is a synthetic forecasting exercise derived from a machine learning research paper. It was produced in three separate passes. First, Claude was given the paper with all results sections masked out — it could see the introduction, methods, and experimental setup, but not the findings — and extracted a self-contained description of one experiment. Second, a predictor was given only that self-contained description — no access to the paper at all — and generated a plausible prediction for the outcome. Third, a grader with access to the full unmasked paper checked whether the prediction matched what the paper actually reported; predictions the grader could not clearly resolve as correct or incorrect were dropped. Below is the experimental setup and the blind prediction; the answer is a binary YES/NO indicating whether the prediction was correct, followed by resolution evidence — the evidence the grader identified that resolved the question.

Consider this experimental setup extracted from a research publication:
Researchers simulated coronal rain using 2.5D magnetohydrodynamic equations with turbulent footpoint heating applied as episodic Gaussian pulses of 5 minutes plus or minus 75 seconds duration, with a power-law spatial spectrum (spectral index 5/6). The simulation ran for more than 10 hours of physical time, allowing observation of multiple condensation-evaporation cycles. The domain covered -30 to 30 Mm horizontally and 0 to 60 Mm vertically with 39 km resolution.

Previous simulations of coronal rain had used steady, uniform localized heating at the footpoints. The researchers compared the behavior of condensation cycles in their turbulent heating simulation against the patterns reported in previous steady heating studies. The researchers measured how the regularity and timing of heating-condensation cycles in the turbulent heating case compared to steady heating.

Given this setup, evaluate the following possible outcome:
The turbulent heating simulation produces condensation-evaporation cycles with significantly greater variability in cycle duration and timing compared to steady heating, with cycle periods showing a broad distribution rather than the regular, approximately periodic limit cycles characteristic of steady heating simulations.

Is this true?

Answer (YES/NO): YES